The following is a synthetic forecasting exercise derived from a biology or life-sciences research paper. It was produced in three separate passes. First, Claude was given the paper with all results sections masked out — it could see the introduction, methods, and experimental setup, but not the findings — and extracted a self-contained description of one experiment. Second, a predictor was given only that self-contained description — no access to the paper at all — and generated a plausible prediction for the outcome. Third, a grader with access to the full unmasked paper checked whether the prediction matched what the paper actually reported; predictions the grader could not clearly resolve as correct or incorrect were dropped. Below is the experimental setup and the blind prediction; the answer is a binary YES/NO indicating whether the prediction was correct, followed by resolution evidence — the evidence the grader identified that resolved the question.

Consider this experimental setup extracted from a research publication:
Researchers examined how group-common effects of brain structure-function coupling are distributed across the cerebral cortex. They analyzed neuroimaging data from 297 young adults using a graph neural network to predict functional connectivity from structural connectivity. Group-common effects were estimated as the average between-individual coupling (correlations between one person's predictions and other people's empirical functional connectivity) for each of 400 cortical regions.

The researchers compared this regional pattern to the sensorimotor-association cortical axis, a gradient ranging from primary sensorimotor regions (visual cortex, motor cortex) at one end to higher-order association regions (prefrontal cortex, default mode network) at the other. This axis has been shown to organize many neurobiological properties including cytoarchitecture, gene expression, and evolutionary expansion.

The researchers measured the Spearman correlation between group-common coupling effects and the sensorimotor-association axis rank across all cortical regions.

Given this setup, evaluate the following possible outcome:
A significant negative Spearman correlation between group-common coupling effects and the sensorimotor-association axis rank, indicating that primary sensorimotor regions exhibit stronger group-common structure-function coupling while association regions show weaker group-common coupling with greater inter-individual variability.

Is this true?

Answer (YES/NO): YES